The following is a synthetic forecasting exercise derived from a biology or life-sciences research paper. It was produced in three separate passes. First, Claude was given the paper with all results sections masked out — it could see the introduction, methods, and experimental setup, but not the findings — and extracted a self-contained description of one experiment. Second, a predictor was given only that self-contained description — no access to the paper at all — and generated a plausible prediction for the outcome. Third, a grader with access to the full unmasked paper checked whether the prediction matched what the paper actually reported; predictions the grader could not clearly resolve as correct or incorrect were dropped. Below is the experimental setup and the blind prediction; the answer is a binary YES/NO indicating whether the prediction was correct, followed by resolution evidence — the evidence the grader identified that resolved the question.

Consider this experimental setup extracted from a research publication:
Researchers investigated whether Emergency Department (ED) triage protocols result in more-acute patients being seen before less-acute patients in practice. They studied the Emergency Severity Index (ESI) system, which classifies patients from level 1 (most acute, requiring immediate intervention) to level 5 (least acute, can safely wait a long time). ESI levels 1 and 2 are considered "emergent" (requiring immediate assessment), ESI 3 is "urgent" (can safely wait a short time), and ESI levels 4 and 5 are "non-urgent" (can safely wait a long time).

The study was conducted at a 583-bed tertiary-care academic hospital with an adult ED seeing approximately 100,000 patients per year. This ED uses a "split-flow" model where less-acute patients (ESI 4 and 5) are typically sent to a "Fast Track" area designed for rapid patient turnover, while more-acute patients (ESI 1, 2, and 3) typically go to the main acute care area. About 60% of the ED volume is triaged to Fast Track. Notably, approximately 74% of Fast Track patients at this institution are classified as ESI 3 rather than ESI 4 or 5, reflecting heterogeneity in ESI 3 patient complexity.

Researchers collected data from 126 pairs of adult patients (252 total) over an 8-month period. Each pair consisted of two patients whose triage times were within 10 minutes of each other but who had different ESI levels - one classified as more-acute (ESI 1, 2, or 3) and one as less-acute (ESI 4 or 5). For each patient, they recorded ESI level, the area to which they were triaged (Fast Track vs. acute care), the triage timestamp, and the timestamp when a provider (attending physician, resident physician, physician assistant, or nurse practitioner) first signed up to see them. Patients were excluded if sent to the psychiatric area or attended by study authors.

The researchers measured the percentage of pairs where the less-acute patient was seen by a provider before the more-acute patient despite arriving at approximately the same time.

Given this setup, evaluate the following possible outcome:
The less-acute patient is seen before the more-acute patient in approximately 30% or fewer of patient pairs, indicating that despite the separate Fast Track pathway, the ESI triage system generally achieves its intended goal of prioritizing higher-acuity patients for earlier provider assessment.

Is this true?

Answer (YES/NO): NO